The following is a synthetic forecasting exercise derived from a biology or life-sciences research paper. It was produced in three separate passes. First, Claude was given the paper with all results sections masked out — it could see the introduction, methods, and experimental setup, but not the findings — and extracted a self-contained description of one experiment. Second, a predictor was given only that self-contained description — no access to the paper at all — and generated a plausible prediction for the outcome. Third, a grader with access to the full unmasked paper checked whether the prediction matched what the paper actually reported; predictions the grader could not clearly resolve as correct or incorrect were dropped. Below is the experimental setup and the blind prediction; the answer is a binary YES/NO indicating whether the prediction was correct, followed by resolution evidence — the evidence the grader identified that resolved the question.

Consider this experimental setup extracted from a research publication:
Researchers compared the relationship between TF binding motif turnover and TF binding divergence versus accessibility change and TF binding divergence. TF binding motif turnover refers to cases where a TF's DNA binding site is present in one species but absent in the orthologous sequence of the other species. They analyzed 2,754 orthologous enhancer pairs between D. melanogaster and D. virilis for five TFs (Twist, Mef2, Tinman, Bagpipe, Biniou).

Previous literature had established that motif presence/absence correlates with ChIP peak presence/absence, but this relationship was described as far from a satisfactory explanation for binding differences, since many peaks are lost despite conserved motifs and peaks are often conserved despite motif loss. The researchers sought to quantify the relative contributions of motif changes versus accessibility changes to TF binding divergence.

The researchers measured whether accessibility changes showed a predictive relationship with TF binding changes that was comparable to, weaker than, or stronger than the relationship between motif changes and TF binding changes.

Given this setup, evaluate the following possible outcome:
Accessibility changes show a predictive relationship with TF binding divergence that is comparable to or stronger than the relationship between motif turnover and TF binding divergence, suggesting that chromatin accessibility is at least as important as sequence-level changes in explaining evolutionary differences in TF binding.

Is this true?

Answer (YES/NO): YES